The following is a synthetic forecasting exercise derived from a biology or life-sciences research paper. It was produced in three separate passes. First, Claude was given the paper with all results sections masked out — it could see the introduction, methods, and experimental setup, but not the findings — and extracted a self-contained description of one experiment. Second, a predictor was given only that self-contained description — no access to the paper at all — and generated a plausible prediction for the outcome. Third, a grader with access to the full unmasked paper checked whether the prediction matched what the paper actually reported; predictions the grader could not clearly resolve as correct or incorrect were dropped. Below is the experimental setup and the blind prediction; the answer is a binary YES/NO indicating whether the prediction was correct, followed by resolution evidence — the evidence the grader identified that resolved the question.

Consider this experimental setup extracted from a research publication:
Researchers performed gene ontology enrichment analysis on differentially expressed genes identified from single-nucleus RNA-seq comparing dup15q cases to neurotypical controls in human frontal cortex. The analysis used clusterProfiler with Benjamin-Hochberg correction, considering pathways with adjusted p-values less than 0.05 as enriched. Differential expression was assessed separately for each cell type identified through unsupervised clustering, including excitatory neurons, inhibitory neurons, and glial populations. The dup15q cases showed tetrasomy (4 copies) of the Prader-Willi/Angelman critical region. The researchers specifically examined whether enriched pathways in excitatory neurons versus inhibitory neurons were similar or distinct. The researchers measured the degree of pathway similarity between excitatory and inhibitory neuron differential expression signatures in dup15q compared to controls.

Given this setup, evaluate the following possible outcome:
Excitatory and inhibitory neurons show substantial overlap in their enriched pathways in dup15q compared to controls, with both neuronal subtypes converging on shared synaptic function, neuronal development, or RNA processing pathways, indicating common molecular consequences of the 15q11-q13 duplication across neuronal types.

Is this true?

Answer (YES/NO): YES